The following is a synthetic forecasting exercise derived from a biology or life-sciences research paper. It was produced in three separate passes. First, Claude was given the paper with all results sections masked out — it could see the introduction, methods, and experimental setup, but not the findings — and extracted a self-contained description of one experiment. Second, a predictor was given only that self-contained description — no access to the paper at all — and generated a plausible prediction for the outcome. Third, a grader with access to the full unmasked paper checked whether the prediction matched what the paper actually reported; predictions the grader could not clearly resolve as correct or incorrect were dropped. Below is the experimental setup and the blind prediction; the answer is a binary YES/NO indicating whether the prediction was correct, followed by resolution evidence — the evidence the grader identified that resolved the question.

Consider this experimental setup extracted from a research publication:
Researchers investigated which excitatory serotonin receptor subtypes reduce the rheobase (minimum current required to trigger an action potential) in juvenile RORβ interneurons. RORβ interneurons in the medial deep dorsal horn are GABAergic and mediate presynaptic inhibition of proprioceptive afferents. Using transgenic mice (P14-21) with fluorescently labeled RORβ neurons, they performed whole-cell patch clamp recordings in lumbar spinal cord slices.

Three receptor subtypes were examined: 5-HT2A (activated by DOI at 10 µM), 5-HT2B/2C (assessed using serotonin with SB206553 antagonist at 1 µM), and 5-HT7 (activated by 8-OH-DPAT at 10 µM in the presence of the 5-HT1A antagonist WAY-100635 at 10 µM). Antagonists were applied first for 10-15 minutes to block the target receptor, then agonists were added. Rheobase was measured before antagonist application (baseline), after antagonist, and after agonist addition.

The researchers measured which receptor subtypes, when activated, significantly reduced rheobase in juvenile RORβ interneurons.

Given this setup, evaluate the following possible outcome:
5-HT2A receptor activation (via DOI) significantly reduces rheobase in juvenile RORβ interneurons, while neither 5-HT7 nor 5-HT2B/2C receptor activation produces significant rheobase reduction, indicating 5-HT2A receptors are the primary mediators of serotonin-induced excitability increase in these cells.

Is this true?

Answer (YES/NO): NO